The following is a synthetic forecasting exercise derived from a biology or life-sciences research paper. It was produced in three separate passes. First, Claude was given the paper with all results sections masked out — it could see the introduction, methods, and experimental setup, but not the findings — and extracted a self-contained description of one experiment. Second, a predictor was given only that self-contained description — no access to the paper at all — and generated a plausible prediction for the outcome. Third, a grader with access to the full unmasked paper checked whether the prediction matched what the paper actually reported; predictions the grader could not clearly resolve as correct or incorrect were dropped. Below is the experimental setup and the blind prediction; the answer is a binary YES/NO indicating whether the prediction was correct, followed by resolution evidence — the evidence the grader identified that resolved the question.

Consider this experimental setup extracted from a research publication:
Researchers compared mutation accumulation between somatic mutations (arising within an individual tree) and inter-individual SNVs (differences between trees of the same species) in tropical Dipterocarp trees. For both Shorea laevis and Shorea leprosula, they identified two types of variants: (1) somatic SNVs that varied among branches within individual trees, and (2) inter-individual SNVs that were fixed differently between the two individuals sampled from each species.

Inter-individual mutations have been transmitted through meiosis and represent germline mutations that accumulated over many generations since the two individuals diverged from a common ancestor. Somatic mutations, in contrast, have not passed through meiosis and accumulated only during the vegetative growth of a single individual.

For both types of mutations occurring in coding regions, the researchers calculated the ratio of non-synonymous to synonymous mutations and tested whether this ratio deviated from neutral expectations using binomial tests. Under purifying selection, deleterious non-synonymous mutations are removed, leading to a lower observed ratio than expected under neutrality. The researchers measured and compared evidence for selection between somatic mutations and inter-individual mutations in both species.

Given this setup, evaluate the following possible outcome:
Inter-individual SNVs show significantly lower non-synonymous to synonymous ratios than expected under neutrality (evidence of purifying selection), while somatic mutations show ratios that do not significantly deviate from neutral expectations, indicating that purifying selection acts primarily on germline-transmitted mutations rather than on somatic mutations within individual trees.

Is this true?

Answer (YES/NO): YES